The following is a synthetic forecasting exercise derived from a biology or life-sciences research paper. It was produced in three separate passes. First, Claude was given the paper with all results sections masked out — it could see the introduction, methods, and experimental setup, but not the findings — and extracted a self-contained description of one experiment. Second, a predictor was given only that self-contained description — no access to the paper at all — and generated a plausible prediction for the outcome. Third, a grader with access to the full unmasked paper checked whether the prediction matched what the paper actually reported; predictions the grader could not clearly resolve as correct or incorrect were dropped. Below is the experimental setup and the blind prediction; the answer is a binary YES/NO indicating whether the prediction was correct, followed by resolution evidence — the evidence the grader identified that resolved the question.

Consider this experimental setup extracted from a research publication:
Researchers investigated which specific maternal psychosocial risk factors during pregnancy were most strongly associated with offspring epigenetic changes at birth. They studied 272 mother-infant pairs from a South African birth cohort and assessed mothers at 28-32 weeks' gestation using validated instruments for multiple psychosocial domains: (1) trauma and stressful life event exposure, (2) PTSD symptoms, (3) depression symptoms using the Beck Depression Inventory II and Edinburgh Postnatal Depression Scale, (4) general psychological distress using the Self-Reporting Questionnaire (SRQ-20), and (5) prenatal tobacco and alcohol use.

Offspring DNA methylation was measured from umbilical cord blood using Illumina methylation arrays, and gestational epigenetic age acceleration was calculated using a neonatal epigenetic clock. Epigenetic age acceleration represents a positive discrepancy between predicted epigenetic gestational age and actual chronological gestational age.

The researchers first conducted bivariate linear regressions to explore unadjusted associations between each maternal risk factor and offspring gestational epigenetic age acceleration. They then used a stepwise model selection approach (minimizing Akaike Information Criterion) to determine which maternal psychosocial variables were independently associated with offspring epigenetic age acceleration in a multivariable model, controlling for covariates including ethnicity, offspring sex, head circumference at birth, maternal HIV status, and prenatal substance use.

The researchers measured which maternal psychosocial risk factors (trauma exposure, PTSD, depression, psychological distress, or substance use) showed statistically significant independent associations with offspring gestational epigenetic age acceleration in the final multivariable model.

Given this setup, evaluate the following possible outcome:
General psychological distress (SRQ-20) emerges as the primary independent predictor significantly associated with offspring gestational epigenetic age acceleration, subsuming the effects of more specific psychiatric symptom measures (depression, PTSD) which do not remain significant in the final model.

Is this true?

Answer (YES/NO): NO